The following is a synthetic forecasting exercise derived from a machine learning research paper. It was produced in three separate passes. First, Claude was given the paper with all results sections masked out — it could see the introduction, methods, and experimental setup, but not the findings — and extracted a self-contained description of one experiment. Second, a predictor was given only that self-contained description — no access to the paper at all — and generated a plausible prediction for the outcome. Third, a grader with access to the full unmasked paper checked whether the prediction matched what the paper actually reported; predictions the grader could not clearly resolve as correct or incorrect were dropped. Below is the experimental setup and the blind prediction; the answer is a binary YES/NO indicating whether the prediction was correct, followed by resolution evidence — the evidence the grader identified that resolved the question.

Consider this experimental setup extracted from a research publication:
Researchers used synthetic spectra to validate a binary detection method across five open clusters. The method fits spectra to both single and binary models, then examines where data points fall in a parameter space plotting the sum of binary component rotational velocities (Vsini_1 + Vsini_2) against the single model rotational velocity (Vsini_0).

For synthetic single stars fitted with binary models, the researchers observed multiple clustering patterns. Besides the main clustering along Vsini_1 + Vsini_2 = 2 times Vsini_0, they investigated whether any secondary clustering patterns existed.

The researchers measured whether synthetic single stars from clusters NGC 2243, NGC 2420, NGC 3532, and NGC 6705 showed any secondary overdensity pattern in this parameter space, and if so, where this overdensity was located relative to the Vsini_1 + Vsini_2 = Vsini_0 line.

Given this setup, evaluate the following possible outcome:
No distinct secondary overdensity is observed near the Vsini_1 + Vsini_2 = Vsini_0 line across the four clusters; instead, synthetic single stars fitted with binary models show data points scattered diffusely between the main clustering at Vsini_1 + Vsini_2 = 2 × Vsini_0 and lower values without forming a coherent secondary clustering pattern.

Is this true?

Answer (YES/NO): NO